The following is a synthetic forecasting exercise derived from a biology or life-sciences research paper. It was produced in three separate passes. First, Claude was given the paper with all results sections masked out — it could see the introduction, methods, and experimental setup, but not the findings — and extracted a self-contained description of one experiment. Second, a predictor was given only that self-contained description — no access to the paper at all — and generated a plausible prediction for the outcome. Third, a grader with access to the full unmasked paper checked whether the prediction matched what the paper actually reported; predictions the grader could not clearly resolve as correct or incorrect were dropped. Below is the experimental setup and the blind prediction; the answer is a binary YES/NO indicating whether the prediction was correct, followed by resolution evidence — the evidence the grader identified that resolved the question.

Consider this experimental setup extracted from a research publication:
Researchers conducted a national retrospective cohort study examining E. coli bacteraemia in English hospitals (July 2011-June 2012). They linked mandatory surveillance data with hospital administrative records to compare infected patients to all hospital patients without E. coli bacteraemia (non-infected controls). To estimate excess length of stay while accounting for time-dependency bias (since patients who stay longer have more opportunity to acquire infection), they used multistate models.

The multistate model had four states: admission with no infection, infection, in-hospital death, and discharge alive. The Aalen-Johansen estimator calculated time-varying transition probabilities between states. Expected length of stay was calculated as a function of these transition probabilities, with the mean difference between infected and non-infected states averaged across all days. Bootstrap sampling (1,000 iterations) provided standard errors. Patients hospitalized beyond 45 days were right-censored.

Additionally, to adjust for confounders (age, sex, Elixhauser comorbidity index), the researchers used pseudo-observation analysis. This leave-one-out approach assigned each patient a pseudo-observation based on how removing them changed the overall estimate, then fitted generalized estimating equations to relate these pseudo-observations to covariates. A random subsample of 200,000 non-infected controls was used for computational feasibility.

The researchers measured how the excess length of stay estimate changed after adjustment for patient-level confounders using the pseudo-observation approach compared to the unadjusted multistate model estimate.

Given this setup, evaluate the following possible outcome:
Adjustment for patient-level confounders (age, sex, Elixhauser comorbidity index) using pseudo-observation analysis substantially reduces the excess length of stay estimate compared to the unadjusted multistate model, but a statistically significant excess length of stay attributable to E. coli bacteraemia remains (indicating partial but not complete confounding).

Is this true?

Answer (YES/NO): YES